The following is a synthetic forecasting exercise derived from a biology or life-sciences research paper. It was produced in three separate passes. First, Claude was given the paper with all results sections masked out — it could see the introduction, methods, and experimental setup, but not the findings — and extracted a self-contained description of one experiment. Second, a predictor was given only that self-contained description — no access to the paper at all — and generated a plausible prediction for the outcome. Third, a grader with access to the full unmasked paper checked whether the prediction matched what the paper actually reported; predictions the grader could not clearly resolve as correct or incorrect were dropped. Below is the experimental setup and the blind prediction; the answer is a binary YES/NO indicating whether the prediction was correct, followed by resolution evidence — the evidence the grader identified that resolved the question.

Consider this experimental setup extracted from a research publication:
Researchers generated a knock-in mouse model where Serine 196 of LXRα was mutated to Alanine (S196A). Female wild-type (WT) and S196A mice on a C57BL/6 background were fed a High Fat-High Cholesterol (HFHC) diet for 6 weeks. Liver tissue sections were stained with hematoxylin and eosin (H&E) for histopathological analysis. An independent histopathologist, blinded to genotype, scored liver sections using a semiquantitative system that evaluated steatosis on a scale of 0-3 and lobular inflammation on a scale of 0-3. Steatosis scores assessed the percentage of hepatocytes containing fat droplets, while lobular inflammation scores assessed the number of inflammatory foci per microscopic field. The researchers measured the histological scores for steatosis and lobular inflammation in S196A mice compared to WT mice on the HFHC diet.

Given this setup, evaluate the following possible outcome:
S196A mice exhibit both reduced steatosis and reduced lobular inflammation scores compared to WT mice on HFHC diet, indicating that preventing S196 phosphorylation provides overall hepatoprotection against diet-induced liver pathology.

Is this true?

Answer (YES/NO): NO